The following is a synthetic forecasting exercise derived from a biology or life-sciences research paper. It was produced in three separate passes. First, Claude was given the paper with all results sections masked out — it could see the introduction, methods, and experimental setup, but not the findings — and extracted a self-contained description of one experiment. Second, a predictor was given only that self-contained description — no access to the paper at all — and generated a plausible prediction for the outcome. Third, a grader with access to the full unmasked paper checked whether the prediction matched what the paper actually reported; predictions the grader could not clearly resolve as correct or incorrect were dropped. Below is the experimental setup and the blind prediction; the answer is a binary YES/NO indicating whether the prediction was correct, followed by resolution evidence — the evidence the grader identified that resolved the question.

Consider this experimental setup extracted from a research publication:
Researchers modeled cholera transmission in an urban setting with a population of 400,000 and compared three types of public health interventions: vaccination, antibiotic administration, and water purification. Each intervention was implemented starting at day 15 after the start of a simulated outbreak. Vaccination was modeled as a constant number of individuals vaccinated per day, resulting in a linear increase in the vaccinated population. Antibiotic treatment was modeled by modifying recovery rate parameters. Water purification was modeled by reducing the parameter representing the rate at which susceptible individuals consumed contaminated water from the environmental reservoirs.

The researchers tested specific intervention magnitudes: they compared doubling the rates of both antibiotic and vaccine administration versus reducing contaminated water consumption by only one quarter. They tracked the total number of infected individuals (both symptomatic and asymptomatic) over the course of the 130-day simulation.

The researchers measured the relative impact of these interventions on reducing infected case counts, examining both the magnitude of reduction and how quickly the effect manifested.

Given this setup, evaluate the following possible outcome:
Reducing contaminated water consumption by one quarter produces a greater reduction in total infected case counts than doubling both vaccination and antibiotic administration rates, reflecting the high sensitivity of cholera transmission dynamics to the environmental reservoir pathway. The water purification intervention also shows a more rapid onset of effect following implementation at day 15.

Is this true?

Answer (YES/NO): YES